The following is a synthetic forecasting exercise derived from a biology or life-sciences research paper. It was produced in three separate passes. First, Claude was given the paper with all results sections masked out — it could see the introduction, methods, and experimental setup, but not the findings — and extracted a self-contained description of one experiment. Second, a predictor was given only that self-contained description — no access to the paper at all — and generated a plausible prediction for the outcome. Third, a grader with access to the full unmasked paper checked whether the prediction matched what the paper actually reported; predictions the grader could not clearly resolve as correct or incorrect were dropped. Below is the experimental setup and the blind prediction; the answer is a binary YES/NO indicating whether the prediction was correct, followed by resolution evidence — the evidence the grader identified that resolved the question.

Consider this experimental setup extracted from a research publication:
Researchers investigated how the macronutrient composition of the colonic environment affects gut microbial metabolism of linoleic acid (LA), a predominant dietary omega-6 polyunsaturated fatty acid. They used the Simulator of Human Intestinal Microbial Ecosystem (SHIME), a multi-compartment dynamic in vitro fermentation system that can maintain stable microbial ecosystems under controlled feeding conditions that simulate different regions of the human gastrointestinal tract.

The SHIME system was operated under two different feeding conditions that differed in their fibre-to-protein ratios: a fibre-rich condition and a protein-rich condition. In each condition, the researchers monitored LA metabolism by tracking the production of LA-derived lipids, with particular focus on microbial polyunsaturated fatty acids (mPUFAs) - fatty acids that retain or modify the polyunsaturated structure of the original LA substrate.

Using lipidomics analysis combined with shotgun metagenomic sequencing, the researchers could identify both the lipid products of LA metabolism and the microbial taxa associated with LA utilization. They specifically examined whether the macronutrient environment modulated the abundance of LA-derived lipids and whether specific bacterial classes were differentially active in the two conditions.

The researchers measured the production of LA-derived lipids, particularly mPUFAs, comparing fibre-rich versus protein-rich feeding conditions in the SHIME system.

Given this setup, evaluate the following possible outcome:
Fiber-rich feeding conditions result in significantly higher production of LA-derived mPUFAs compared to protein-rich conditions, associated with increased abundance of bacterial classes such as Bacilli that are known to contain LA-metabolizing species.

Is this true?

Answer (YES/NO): NO